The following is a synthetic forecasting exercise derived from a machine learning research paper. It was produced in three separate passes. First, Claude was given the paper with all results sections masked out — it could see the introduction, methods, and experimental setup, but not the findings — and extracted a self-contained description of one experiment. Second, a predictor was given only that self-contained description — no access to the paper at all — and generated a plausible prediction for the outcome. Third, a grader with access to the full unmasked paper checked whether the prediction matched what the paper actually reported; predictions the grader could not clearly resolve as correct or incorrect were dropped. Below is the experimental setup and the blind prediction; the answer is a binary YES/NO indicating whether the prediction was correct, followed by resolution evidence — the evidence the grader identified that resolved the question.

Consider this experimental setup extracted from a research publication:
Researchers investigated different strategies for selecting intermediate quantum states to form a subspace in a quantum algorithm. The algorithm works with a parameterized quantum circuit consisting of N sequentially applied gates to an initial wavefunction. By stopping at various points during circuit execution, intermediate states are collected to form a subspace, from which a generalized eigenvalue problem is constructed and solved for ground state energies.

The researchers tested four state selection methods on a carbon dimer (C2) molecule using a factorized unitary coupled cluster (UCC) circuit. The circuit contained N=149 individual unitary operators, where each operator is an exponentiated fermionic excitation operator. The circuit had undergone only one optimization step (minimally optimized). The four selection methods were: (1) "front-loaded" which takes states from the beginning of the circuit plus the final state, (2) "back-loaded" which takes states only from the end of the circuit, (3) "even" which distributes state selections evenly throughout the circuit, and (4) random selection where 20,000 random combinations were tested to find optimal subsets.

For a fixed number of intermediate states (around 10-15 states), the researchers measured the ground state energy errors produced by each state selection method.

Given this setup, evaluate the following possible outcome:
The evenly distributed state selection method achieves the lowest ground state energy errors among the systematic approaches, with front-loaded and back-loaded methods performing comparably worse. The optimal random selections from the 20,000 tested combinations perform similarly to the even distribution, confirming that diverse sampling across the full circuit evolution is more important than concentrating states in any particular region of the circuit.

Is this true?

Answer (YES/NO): NO